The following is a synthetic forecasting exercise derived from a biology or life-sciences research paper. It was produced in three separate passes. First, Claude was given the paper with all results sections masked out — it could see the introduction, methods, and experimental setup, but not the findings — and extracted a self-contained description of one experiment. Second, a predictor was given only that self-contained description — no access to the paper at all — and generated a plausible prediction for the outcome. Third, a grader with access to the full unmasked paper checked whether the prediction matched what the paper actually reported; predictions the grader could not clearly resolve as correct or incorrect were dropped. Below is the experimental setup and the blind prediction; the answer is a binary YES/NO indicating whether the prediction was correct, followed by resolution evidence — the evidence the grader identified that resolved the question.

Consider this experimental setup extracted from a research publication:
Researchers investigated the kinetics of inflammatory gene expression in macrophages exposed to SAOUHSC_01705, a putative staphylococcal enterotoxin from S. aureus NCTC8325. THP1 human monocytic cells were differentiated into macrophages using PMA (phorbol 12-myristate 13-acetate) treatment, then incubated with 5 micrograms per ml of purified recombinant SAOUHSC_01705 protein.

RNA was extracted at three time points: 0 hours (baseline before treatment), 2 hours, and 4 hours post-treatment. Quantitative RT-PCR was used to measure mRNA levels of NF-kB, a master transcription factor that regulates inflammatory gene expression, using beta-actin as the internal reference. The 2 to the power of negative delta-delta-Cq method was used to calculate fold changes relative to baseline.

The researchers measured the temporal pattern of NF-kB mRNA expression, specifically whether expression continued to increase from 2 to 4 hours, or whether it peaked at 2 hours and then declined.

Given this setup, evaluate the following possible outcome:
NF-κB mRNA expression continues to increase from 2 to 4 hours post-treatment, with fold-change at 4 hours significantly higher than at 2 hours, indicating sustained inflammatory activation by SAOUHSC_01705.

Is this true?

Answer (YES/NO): NO